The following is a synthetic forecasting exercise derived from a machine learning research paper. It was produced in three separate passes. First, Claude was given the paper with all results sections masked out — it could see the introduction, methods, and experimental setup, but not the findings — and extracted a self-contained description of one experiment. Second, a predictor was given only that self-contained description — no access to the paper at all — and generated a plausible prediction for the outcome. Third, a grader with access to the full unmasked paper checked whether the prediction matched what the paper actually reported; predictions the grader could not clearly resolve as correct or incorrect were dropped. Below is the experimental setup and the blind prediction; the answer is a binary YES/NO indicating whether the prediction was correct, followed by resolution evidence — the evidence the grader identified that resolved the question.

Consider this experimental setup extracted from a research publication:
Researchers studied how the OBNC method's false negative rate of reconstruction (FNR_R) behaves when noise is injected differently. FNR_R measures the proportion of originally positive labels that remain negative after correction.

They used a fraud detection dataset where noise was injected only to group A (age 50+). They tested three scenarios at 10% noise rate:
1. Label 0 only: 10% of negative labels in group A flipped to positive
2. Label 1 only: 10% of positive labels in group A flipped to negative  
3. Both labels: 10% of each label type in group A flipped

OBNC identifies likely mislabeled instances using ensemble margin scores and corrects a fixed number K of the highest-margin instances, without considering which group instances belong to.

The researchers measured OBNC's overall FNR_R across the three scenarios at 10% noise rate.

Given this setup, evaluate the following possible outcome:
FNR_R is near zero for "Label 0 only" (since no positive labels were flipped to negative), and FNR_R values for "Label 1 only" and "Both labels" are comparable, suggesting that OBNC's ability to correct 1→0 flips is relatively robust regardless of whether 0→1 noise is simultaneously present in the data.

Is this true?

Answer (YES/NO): NO